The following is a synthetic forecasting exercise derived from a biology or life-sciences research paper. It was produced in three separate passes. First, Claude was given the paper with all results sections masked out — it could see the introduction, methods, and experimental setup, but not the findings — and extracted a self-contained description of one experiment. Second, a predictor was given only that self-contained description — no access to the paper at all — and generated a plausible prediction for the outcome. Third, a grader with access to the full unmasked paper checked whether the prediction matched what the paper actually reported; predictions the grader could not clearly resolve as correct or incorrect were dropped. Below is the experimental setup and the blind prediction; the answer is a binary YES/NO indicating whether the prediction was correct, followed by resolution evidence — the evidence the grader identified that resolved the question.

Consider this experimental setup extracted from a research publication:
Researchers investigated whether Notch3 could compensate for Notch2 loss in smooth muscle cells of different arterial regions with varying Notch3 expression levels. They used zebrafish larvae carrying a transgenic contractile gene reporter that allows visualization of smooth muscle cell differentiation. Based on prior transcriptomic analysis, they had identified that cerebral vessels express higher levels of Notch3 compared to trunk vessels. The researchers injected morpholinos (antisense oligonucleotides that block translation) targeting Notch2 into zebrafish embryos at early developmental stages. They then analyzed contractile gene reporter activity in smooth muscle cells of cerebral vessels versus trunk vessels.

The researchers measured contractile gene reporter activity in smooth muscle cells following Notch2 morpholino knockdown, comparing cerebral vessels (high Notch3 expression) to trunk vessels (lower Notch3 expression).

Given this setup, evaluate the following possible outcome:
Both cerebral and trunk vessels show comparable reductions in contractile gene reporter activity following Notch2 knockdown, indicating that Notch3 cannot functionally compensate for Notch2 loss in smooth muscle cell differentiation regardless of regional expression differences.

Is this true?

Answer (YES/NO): NO